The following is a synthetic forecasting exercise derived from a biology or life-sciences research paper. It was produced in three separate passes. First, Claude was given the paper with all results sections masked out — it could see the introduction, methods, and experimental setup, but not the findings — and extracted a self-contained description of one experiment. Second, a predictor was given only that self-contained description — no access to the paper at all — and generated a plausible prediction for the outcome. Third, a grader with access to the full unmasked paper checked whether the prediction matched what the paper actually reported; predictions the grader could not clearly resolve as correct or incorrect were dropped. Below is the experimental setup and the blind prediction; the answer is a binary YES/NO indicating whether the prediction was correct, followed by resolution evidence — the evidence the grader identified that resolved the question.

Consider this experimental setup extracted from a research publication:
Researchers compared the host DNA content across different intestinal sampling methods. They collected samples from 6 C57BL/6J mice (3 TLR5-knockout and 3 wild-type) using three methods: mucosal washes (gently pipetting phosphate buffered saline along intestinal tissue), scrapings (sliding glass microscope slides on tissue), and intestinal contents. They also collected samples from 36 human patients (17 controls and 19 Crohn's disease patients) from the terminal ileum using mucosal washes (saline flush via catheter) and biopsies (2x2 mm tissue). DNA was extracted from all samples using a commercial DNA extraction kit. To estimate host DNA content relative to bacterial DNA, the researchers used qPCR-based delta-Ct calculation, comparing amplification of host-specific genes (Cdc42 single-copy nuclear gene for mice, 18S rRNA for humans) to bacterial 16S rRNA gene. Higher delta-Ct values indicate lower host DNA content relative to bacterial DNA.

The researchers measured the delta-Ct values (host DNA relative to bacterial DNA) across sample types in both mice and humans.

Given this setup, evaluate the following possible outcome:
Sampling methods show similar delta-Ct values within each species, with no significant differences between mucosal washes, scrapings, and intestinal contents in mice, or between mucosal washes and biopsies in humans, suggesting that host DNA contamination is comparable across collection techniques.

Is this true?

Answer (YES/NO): NO